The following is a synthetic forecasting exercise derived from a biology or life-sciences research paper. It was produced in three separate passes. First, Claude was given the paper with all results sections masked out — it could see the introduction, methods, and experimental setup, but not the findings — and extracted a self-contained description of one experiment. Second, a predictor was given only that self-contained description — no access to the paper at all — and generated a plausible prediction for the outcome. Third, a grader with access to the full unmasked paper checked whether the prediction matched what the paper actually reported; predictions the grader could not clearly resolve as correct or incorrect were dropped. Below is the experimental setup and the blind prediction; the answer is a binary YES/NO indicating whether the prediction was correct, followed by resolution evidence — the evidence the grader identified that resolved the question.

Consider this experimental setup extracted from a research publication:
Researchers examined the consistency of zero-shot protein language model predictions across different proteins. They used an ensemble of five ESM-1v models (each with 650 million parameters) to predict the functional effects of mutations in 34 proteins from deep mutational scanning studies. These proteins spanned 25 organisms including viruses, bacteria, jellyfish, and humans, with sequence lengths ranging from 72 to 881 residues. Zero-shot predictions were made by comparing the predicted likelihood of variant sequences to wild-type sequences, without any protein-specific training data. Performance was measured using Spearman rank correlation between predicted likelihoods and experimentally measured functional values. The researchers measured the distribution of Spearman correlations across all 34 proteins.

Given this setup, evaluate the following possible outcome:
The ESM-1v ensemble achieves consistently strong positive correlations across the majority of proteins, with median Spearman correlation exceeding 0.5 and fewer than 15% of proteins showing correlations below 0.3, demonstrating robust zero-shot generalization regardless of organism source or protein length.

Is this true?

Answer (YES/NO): NO